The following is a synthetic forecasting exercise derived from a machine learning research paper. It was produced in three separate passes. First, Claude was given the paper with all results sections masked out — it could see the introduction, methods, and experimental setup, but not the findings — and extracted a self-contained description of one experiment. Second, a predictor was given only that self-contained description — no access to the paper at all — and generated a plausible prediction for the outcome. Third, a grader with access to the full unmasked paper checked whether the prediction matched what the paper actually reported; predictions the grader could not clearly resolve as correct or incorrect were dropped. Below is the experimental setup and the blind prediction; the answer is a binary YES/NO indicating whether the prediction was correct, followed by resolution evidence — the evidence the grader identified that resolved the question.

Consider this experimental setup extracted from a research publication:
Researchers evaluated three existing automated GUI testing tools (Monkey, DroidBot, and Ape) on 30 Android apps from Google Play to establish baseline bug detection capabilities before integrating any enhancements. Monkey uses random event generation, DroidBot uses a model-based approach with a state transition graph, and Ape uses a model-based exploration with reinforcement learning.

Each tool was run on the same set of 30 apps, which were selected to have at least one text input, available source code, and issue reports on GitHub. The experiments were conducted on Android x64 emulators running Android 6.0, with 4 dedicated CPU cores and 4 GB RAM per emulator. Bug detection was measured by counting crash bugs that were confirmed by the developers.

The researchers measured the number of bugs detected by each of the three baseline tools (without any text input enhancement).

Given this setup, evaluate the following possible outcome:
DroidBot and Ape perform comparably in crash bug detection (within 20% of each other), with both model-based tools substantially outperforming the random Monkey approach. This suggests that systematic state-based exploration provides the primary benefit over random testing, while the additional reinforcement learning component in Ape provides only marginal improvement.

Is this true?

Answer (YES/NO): NO